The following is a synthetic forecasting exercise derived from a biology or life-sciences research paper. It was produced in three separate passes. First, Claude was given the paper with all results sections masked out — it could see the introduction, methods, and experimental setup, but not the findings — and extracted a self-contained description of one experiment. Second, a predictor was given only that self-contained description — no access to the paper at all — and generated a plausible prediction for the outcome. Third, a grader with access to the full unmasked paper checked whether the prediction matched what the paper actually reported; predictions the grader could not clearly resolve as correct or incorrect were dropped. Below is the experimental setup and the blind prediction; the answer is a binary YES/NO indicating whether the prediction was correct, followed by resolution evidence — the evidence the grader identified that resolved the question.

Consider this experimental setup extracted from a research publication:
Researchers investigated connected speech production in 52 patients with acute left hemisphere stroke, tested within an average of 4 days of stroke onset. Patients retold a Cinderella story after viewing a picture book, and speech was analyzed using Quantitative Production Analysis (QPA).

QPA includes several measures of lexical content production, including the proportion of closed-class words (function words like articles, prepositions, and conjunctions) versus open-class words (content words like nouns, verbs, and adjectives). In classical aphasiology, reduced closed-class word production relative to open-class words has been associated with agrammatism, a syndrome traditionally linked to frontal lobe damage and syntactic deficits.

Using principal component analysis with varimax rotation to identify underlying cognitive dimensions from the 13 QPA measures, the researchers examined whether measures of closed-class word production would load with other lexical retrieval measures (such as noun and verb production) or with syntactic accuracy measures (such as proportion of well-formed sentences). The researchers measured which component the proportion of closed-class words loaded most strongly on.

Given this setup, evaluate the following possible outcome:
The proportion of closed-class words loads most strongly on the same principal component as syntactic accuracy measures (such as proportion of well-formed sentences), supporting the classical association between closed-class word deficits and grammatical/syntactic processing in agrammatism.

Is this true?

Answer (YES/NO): NO